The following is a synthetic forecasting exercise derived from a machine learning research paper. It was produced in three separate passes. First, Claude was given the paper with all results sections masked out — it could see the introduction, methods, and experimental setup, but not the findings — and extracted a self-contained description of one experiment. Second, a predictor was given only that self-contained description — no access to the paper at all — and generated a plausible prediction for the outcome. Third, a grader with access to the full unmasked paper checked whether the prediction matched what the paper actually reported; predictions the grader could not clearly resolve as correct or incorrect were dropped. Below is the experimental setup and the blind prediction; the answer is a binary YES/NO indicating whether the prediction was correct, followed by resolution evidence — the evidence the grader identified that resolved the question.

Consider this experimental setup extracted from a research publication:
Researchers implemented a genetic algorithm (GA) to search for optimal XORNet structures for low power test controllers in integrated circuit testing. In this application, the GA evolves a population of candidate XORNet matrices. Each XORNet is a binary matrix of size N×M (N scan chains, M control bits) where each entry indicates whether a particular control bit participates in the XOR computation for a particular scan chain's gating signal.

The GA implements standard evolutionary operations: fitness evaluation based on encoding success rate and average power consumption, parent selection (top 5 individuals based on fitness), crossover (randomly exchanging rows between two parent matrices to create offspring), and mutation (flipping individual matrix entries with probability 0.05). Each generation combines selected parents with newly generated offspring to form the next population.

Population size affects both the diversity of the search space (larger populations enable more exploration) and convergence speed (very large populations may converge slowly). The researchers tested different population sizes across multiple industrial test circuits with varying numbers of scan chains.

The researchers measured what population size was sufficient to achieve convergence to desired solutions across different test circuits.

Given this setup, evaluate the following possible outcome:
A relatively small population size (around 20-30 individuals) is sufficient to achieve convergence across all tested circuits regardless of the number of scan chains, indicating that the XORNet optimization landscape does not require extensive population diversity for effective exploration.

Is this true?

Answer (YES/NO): YES